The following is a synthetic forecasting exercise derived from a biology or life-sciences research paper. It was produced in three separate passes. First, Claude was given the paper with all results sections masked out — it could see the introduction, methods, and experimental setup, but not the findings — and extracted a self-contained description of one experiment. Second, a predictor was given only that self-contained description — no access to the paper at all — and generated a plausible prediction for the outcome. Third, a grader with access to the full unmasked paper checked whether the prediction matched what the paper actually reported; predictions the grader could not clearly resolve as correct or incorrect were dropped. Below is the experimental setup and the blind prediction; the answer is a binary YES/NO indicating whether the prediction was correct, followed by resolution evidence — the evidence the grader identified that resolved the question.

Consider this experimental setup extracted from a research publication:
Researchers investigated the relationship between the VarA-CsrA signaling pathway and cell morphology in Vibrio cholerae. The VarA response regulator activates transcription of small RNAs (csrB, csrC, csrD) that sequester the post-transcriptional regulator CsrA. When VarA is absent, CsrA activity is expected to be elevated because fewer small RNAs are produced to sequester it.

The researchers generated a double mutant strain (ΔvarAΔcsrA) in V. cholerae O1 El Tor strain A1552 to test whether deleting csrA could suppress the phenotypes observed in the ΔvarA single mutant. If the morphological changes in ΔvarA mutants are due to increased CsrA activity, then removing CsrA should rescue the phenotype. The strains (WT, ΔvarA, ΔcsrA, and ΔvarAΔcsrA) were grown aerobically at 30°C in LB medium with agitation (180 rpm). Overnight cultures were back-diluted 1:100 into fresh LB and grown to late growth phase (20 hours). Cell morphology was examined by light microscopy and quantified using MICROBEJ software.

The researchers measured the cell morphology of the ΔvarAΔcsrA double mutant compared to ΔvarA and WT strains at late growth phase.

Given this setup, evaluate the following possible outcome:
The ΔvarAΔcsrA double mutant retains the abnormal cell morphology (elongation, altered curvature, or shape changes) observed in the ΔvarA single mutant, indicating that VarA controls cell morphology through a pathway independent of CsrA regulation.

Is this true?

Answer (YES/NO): NO